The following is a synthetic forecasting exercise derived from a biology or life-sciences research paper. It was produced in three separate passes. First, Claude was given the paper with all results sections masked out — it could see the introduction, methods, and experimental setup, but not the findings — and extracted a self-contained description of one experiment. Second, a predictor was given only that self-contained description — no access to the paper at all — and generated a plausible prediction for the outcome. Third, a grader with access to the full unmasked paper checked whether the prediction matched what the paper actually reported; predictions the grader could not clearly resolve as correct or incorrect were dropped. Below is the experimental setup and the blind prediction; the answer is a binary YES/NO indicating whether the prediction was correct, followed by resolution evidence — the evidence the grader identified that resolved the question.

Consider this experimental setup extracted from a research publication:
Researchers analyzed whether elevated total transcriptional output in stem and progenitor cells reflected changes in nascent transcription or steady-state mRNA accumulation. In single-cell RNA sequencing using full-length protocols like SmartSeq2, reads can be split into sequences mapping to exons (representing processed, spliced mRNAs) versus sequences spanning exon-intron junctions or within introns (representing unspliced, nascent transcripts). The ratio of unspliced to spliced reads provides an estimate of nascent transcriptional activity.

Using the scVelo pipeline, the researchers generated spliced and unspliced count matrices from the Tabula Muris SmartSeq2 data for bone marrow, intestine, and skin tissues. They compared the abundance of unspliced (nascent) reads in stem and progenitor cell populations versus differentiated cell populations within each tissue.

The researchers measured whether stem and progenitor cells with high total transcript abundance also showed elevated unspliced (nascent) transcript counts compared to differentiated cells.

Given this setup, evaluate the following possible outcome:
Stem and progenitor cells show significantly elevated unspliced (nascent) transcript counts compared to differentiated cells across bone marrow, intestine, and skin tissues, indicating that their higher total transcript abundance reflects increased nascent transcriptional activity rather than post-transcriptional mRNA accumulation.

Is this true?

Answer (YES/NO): YES